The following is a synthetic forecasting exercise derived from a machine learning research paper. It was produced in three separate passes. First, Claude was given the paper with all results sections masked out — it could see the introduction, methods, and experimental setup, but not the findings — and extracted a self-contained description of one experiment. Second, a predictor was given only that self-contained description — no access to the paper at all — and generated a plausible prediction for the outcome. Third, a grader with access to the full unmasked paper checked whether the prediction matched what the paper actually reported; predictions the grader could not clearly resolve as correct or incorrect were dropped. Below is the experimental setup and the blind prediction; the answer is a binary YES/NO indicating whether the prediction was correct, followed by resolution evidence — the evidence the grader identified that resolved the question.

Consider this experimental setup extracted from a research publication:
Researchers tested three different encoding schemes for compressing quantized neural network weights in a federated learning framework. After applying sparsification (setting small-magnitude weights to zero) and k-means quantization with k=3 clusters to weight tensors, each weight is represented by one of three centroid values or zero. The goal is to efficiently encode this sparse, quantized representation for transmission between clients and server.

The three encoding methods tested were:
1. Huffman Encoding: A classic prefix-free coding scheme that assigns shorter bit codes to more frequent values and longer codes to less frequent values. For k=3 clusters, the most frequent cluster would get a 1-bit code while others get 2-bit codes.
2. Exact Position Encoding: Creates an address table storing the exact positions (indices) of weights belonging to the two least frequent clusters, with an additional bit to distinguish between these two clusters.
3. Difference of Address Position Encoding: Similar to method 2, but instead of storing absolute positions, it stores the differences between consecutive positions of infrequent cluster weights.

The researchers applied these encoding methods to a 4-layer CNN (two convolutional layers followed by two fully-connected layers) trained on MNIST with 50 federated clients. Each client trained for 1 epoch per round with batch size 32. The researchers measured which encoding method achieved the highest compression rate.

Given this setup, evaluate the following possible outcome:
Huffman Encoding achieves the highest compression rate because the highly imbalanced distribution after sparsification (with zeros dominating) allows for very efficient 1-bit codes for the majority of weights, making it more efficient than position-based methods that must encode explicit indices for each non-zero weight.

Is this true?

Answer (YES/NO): NO